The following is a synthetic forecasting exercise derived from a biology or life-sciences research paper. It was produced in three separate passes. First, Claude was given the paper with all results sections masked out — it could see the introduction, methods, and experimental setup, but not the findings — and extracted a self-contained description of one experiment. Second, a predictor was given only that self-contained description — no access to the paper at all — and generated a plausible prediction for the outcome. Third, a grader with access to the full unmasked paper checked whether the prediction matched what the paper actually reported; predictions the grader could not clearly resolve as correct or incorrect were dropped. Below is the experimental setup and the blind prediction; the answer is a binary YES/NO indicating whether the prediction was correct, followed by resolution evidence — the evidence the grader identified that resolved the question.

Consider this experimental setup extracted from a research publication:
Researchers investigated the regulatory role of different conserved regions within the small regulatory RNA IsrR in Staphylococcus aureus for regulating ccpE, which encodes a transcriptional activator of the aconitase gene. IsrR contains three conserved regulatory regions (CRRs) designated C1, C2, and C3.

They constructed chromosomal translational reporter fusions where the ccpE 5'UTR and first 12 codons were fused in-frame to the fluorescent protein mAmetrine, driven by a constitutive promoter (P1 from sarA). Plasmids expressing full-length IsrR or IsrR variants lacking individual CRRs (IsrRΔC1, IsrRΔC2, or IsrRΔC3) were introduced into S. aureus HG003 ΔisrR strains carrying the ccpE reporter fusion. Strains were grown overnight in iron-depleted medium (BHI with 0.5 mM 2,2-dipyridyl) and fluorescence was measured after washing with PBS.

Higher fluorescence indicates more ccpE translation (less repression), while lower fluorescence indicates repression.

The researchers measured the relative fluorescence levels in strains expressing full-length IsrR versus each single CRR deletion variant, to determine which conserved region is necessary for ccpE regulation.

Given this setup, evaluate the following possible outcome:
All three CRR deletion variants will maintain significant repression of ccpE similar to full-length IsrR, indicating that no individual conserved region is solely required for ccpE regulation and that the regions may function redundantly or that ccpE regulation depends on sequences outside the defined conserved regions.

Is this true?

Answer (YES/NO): NO